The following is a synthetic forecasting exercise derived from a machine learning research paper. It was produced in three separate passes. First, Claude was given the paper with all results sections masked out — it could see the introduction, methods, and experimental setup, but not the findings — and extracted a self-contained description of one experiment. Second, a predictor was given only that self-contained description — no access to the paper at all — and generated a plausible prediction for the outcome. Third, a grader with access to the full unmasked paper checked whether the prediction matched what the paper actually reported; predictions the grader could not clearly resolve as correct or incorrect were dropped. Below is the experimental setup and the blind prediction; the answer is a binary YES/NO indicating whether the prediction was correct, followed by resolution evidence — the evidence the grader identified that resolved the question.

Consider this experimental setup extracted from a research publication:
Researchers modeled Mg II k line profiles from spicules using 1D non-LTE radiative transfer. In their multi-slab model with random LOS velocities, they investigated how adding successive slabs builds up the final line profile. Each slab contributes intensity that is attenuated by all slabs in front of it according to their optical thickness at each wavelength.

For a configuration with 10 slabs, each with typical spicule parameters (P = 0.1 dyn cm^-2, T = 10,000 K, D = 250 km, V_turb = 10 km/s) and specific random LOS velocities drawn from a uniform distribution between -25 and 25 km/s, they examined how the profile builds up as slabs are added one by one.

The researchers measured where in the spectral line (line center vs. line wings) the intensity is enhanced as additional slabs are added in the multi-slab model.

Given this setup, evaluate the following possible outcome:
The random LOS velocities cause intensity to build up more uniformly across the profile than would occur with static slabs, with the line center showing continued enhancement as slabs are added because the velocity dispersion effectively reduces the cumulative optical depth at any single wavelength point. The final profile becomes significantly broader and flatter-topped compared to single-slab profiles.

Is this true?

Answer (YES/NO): NO